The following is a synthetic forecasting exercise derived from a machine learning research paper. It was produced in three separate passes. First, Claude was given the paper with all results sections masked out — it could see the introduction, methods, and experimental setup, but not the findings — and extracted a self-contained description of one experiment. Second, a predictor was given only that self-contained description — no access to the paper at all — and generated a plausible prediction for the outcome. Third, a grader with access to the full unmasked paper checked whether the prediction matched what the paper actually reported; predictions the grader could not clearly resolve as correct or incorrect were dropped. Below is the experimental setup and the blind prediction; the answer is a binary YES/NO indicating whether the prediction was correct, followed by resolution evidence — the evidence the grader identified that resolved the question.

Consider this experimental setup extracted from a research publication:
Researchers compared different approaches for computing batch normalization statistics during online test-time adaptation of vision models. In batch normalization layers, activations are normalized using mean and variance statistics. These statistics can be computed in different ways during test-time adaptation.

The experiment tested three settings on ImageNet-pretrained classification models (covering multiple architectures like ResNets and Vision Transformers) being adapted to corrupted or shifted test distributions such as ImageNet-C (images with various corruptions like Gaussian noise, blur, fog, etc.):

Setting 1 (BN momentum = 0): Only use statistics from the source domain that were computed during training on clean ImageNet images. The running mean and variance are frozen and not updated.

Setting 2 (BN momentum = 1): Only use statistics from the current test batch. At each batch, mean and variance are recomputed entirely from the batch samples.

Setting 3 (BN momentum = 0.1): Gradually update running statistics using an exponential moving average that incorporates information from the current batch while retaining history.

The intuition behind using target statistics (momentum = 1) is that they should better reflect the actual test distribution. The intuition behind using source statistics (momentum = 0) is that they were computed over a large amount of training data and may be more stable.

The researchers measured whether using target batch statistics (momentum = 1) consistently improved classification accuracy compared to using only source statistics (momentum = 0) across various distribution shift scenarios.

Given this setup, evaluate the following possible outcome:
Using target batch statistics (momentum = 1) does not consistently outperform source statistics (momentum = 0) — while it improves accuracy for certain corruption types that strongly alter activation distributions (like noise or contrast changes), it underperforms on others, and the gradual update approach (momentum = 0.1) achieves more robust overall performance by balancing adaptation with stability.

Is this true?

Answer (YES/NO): NO